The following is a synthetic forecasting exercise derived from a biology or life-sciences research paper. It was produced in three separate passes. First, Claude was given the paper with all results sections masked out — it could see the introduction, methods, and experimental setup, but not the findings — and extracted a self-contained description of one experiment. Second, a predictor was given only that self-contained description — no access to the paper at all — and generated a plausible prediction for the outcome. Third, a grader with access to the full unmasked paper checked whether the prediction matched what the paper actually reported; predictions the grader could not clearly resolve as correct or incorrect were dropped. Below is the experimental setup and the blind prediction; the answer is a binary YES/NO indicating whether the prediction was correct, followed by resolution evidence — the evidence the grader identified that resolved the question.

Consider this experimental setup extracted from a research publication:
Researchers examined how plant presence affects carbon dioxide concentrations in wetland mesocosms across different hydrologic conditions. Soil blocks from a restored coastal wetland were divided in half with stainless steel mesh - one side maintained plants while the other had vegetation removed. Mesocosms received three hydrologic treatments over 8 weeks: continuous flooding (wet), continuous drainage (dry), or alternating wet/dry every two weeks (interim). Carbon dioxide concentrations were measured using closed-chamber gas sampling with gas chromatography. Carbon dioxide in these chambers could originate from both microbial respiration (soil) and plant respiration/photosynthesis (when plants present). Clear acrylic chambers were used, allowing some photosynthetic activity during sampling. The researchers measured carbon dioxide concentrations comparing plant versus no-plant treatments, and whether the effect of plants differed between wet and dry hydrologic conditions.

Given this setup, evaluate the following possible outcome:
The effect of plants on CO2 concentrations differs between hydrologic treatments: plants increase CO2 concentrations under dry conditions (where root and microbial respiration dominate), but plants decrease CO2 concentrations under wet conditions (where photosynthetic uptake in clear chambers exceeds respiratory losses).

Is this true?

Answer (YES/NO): NO